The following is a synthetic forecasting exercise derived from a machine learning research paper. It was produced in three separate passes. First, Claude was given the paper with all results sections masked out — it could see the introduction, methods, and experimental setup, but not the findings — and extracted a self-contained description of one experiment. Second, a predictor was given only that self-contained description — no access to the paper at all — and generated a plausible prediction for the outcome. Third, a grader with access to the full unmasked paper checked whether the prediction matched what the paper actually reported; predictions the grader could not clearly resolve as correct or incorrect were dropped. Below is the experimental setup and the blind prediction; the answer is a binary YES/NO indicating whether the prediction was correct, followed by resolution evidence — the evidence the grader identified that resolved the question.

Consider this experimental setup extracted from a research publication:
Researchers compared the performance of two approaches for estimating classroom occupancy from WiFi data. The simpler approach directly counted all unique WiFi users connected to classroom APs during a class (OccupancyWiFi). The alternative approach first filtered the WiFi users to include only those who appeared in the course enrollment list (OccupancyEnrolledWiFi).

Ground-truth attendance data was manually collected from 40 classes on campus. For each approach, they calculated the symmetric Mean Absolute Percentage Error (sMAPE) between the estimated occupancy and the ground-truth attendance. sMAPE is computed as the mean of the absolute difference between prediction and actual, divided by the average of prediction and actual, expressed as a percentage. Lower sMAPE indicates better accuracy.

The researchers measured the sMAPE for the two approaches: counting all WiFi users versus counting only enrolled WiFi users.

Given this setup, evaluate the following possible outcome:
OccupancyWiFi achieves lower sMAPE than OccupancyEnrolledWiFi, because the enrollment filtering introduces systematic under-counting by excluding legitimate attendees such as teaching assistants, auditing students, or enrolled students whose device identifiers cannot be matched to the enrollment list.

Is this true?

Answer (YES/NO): NO